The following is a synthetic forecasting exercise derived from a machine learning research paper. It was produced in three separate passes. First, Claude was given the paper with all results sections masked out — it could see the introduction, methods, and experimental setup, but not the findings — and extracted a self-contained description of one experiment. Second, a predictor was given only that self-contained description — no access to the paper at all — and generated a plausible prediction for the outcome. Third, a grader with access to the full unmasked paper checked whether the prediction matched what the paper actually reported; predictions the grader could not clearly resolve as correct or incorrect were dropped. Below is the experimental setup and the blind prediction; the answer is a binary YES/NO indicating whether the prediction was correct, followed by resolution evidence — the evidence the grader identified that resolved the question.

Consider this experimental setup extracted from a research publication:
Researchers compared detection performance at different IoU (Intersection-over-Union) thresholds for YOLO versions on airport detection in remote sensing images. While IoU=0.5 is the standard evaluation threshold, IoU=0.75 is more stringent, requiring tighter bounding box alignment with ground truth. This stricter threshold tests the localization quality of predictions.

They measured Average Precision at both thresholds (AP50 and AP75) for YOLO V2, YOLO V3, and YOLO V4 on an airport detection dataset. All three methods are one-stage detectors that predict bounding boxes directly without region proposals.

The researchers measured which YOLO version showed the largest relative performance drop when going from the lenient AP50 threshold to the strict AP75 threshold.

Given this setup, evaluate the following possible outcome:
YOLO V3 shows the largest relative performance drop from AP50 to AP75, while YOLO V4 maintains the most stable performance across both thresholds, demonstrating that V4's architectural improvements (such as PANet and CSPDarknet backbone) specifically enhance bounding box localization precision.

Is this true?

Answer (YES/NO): NO